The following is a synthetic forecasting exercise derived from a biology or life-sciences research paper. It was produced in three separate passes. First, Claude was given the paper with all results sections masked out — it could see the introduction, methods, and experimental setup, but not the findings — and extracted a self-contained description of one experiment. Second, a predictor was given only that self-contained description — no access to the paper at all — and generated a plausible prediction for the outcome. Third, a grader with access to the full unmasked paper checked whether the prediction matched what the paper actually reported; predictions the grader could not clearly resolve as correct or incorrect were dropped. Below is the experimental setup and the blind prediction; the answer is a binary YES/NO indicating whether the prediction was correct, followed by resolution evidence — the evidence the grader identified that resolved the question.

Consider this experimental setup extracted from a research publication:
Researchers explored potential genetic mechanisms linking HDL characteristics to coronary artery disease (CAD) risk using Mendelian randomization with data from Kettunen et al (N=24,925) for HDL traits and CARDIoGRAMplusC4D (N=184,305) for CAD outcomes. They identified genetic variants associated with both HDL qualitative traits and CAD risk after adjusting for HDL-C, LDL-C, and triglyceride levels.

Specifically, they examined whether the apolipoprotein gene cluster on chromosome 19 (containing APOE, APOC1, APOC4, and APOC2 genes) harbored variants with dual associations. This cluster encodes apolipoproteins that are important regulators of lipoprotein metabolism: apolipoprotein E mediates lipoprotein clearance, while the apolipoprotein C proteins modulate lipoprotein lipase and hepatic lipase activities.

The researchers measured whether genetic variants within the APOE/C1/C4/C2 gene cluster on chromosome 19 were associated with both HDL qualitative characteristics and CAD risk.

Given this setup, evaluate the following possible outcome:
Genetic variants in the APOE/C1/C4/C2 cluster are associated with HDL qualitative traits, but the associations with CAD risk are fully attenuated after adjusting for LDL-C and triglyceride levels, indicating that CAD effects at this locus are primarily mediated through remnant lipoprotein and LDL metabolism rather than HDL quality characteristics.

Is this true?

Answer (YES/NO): NO